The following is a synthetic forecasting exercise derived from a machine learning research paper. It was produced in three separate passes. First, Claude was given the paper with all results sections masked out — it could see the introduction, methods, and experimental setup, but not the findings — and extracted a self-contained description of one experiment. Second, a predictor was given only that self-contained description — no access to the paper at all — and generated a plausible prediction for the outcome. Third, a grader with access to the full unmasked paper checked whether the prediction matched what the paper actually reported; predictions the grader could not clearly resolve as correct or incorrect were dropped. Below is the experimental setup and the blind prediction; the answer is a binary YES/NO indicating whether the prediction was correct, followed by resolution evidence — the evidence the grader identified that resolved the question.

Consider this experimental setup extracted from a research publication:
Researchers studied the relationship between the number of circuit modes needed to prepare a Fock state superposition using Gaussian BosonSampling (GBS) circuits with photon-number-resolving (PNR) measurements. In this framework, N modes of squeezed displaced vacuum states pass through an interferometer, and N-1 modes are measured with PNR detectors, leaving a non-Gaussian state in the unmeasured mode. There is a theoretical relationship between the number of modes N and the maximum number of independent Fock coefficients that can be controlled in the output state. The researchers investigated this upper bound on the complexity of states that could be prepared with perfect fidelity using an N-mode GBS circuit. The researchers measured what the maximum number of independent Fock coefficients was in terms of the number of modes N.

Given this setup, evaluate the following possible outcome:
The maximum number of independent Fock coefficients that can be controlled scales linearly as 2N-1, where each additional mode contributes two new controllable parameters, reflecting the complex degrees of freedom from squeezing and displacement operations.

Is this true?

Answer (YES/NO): NO